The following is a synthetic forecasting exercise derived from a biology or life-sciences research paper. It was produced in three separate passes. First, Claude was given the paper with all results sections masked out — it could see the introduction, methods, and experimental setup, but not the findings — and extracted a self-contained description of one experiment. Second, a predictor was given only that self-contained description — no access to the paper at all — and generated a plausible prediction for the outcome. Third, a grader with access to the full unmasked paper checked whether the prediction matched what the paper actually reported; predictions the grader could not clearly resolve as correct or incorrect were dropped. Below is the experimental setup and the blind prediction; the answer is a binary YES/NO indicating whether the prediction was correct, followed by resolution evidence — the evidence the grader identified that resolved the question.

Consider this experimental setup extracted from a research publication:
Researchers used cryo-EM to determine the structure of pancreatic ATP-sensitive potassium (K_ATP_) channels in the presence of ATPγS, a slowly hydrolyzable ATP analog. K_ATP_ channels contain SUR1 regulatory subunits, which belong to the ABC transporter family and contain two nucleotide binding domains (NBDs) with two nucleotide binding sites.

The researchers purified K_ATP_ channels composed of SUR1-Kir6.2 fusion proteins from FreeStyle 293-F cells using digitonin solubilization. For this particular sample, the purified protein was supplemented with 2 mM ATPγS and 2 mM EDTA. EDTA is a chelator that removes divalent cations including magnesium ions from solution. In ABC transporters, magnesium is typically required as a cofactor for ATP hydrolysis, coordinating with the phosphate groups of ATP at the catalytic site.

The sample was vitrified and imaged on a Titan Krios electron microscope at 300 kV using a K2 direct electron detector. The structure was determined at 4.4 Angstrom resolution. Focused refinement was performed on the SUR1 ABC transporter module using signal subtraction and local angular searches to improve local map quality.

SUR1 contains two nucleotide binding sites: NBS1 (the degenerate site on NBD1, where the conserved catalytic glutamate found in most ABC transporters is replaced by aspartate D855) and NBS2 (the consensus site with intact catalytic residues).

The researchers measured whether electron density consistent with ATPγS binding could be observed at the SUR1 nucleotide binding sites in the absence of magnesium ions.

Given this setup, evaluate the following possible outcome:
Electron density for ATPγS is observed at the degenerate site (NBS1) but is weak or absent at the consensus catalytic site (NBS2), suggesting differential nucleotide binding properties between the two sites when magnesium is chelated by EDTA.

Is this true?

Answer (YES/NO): YES